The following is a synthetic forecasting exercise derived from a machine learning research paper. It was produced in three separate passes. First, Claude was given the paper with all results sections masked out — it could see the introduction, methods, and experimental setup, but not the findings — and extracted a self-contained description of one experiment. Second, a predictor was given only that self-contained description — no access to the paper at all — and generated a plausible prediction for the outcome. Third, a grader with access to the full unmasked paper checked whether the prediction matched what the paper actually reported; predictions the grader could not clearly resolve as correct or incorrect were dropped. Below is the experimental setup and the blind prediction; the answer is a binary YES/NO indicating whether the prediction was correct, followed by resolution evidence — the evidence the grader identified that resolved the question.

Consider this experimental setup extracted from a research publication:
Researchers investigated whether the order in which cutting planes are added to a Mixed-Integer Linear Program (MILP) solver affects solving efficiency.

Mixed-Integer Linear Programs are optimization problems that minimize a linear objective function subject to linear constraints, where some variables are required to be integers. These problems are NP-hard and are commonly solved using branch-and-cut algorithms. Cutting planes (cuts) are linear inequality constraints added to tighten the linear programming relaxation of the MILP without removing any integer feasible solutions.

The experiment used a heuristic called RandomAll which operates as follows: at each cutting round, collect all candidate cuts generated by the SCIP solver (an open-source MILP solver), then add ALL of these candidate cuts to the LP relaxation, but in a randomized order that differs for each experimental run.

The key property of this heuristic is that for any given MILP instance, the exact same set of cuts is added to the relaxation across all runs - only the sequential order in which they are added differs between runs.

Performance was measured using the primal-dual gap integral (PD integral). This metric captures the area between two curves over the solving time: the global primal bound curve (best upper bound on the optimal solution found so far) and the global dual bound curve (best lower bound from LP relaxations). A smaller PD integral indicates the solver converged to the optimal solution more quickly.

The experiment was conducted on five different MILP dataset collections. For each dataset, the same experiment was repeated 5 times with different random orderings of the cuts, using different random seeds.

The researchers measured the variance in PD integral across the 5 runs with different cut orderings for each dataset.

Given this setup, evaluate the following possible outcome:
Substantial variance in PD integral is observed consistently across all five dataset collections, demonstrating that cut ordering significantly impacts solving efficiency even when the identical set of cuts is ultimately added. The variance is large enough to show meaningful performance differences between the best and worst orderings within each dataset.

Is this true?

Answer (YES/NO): YES